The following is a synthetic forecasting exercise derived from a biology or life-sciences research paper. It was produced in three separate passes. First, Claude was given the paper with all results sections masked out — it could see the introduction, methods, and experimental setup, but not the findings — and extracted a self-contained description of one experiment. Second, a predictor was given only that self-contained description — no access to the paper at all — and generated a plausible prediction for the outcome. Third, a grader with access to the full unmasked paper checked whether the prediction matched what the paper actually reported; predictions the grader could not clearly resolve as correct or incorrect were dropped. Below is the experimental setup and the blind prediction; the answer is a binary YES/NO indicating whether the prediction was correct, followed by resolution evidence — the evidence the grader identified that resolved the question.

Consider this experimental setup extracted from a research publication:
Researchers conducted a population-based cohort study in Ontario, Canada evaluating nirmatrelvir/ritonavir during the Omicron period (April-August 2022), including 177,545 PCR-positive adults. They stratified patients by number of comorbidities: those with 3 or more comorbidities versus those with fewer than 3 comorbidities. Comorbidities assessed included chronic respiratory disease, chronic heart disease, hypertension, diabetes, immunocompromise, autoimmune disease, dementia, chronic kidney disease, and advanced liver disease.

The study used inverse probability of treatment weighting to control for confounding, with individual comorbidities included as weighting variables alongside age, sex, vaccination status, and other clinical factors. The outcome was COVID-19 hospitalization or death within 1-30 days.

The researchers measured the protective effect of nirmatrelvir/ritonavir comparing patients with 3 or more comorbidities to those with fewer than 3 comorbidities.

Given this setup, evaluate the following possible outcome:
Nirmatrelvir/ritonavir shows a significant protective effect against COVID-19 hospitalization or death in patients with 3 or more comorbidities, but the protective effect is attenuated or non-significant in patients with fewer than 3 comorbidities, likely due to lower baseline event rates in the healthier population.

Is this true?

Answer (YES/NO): NO